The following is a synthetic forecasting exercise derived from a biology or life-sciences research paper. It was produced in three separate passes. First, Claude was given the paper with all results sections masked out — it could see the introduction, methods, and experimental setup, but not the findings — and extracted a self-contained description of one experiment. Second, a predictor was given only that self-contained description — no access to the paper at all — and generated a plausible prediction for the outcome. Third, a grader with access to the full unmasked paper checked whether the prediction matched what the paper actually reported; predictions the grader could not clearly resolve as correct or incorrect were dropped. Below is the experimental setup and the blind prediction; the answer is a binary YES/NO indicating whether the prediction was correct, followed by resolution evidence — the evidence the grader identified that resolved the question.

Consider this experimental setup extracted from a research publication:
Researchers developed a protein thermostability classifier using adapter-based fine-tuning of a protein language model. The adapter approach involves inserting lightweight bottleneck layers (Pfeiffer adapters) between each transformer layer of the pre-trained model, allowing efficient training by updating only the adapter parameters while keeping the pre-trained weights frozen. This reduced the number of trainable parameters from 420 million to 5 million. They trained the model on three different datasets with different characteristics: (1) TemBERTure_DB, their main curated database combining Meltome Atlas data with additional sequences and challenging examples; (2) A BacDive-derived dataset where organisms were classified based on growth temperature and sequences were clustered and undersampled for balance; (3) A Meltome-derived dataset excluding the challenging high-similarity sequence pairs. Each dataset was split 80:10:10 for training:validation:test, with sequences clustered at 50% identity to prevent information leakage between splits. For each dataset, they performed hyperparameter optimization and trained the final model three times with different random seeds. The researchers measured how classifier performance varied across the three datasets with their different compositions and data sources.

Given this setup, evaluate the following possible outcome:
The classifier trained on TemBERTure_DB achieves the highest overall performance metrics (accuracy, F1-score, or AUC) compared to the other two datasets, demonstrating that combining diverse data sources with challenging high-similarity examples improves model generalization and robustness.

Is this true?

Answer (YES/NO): NO